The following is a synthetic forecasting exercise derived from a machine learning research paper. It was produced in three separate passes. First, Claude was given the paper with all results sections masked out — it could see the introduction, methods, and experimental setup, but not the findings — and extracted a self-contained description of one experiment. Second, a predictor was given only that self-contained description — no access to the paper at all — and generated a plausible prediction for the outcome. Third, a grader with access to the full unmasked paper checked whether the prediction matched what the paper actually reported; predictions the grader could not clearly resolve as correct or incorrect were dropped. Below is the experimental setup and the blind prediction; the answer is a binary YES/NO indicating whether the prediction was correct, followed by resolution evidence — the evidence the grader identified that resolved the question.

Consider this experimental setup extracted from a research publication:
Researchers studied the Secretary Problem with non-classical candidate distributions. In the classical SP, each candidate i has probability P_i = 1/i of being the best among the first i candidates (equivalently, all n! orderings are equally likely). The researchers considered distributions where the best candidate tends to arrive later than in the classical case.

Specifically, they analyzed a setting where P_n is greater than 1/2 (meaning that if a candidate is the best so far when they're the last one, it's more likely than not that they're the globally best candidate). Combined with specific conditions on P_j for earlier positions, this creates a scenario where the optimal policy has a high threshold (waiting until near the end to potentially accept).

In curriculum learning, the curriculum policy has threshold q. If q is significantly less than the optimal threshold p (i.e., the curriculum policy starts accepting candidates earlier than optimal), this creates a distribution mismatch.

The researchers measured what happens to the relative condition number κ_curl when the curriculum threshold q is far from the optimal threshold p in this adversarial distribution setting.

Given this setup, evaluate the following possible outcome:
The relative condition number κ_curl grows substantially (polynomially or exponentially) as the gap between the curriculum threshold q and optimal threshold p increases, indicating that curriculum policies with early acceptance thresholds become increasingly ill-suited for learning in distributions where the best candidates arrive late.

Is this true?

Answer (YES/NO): YES